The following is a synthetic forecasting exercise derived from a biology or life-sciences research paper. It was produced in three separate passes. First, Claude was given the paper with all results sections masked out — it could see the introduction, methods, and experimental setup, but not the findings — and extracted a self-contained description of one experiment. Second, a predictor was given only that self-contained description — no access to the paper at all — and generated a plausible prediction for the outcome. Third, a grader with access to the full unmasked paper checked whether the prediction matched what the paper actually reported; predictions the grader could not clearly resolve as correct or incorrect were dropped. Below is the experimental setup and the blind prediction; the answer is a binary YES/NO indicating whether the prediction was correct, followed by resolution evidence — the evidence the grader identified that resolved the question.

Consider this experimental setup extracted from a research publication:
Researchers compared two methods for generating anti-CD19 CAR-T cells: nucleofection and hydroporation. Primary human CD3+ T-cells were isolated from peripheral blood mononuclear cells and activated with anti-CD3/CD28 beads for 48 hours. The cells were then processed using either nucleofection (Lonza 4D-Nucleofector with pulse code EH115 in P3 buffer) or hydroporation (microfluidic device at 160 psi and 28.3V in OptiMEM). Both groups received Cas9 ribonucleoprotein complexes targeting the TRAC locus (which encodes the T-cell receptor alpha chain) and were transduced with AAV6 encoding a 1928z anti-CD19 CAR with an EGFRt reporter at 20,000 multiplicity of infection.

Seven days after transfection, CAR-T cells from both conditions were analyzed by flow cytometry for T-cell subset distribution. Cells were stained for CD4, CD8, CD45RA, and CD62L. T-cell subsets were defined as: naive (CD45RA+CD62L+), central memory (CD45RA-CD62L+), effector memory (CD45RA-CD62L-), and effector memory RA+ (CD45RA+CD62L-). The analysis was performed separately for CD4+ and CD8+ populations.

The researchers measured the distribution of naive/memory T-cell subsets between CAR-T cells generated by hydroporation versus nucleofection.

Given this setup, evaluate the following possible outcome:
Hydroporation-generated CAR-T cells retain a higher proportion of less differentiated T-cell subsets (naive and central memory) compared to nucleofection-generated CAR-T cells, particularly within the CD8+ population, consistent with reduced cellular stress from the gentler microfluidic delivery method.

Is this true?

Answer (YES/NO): NO